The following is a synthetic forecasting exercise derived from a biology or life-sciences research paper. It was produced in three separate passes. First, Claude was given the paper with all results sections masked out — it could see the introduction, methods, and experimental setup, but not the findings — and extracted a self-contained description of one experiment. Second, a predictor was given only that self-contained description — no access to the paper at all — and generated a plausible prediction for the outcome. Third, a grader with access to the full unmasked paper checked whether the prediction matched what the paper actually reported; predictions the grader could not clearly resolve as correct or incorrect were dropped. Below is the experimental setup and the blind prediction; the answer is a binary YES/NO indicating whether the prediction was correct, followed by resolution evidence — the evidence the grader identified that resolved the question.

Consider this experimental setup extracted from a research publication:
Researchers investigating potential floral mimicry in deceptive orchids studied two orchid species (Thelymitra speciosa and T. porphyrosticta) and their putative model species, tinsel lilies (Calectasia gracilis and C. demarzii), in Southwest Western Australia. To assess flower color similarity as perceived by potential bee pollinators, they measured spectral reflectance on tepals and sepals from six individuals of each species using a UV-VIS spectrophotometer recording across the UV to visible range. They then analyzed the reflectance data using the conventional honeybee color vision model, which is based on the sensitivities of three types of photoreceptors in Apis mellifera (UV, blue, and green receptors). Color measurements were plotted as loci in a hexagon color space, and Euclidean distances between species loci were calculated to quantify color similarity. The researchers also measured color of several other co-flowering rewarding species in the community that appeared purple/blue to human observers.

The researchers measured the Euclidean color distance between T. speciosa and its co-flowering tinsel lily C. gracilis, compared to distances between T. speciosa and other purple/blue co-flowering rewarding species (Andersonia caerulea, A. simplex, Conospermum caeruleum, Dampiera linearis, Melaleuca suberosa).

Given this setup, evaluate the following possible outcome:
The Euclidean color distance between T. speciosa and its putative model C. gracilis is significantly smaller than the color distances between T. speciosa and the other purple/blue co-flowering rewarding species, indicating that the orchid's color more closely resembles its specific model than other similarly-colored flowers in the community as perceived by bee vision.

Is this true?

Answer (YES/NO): NO